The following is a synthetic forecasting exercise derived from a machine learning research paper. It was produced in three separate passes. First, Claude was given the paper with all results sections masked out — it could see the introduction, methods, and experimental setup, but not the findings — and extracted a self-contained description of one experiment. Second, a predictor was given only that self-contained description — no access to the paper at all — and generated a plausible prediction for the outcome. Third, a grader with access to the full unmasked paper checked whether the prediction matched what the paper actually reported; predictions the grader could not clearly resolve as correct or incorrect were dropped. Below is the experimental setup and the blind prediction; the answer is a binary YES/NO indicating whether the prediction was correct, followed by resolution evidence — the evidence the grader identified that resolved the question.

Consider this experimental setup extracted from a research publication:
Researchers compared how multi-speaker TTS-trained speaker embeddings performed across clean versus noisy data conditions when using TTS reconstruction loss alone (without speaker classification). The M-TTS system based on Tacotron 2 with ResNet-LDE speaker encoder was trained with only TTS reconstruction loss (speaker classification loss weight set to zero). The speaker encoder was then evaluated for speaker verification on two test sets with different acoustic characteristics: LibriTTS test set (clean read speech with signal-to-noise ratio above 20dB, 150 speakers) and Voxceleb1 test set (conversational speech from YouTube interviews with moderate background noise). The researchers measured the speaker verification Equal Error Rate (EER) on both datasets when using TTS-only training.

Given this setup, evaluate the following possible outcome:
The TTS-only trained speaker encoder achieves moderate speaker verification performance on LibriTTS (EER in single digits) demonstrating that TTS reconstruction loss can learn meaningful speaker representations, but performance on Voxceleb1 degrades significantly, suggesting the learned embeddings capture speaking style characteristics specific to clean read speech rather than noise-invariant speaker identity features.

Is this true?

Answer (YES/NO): NO